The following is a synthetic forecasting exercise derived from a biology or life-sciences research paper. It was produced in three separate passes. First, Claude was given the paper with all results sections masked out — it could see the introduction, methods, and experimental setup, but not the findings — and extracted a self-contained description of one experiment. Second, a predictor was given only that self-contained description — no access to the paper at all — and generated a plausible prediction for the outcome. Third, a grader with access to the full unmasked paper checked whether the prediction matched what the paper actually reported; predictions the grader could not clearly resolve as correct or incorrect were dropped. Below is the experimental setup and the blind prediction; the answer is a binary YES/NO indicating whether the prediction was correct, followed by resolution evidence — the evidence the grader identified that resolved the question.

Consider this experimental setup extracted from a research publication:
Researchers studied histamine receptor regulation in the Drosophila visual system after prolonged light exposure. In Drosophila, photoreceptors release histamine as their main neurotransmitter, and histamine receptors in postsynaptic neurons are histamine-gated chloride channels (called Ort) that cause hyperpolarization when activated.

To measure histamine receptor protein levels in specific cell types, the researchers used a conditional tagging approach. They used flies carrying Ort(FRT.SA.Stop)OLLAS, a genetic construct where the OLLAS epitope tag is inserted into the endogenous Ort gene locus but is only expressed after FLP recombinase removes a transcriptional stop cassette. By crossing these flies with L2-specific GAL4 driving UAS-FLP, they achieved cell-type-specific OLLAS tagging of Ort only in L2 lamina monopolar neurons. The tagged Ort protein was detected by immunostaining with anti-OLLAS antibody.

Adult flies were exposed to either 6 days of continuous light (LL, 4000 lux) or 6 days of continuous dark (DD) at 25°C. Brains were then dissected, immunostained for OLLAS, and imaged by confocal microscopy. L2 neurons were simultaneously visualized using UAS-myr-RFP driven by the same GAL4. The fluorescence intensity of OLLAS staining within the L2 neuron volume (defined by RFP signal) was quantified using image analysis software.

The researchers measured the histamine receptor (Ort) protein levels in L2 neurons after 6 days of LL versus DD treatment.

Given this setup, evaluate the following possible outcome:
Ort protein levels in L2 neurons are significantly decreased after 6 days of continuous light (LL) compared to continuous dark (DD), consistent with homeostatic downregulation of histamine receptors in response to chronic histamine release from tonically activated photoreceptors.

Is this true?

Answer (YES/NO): YES